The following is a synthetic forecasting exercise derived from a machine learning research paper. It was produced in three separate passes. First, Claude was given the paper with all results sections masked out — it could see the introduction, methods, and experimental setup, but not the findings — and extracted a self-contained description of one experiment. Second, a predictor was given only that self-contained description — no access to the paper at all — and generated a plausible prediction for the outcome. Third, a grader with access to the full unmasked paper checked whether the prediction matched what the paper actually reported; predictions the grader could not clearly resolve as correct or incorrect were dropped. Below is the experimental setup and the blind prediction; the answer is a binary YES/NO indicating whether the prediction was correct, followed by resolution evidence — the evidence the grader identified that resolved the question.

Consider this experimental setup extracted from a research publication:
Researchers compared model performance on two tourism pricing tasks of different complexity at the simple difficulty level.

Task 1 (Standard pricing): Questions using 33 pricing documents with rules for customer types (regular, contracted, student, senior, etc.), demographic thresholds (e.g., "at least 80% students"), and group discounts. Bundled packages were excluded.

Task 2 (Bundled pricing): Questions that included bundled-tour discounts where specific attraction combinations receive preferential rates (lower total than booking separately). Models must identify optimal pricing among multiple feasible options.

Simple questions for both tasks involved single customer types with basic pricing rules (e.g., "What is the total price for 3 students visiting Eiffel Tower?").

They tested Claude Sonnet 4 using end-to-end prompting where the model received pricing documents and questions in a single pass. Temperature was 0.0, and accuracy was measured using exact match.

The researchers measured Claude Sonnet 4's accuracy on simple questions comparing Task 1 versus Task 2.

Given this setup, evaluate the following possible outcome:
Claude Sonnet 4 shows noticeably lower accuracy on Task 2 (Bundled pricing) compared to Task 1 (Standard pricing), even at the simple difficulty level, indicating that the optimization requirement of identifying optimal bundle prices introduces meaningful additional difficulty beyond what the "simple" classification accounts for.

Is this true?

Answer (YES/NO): NO